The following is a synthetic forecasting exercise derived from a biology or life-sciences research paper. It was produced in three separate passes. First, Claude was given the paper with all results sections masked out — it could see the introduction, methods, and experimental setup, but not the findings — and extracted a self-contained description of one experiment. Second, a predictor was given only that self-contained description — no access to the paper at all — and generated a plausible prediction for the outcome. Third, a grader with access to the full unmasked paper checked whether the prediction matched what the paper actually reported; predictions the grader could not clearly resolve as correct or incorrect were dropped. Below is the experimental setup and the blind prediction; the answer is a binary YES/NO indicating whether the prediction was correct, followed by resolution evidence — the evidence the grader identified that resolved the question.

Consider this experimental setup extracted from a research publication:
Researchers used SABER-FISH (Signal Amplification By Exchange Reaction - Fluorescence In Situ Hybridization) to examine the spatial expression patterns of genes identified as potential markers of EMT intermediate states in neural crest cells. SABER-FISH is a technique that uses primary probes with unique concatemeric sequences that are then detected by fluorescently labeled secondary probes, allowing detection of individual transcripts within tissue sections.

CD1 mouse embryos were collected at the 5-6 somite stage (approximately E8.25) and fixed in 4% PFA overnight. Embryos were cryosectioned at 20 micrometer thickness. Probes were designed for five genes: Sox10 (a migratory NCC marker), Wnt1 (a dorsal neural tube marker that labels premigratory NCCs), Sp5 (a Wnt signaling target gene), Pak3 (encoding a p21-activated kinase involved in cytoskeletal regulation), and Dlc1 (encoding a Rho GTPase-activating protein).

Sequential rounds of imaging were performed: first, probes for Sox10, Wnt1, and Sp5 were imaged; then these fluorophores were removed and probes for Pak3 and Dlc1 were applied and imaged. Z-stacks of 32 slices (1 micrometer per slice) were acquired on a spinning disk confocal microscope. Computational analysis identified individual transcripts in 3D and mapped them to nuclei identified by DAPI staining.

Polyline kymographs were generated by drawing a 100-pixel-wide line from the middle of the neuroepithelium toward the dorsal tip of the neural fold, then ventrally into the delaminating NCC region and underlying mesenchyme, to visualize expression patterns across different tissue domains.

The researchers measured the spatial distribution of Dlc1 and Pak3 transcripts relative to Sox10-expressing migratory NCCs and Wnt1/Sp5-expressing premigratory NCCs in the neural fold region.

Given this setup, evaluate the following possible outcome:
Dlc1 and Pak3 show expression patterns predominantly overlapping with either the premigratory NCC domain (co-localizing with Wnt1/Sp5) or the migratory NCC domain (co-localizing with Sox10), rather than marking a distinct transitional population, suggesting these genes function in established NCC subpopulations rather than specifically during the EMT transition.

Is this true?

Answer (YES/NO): NO